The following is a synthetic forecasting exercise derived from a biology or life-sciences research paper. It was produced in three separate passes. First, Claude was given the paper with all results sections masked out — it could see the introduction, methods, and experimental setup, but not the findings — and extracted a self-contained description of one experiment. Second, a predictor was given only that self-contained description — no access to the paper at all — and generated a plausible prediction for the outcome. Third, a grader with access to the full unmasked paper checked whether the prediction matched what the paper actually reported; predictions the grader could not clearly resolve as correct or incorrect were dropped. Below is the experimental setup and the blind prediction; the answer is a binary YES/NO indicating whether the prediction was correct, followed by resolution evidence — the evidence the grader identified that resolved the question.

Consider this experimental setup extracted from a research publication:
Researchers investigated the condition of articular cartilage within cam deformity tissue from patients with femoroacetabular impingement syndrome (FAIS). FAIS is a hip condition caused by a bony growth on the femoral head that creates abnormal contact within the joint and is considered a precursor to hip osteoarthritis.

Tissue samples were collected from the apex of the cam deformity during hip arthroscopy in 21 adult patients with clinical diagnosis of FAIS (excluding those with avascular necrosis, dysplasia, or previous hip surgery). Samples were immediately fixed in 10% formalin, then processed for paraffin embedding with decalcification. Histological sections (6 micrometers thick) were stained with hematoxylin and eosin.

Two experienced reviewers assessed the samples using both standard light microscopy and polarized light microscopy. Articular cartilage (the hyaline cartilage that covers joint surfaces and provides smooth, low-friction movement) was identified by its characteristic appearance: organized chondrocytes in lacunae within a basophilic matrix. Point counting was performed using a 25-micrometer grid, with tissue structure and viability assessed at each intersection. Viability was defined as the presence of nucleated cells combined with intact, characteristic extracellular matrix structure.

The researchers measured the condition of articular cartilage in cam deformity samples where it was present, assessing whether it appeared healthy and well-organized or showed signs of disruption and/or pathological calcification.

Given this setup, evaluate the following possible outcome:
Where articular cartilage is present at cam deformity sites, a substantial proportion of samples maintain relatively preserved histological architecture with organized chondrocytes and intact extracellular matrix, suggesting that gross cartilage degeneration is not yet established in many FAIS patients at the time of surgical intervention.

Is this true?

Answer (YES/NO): NO